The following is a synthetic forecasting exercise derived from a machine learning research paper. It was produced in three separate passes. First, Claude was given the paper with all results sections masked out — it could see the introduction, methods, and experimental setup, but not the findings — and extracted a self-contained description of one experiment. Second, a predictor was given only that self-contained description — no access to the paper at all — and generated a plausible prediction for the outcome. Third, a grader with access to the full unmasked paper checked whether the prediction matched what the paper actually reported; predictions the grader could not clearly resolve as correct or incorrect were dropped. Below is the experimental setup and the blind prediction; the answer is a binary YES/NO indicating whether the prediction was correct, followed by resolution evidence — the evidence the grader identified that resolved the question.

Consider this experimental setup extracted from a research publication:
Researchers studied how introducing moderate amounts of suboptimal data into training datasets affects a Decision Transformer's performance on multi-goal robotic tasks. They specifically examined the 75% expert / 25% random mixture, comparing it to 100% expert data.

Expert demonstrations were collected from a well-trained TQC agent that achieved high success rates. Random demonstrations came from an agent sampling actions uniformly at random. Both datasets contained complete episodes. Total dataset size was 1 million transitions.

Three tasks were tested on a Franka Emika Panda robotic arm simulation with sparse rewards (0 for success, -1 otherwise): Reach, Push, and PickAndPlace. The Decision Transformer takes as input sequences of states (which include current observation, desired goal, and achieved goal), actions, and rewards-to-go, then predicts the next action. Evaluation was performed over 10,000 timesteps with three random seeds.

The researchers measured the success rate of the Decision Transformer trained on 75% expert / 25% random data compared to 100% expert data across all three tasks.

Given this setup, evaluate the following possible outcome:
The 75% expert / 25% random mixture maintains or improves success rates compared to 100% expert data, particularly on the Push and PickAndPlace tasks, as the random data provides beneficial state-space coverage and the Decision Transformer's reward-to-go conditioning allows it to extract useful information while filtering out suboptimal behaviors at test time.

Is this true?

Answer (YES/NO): NO